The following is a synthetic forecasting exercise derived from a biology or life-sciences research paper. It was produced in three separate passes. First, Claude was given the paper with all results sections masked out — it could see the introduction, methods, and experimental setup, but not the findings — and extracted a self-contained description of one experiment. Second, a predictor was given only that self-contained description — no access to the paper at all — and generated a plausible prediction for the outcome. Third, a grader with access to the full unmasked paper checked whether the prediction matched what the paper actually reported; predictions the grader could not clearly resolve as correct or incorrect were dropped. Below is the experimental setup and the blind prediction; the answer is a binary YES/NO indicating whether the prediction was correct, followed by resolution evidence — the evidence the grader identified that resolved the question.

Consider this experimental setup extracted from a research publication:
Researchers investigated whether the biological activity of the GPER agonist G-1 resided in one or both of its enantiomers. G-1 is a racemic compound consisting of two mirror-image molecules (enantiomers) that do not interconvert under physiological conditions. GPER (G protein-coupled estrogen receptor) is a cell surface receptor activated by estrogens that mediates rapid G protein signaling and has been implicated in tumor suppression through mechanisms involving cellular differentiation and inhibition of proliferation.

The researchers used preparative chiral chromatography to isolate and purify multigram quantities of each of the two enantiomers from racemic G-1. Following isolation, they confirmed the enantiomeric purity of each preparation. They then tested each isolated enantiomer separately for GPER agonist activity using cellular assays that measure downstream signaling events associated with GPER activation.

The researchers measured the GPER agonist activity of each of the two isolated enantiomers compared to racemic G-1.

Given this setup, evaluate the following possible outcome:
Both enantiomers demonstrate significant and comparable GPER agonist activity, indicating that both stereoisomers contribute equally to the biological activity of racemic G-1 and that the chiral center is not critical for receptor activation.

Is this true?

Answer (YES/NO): NO